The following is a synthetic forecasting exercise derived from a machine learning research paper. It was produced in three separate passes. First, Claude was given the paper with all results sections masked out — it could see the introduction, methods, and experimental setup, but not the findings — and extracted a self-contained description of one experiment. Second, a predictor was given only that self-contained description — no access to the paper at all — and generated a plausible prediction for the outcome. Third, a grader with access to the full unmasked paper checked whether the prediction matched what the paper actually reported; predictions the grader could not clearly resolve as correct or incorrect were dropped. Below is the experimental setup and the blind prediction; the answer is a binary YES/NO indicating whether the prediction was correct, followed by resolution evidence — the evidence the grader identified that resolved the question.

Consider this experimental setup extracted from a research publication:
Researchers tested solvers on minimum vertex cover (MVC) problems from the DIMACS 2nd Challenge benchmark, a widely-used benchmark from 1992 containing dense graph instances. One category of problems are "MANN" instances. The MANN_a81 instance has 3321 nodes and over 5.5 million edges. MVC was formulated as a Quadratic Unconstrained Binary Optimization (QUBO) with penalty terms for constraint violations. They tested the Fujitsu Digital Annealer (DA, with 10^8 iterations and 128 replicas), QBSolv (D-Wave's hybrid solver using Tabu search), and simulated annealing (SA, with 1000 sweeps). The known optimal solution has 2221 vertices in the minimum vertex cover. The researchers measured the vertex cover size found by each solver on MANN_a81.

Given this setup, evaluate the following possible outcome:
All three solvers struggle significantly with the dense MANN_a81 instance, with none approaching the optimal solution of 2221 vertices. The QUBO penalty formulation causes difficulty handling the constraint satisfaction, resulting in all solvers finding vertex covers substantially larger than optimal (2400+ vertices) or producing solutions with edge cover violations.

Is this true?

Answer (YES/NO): YES